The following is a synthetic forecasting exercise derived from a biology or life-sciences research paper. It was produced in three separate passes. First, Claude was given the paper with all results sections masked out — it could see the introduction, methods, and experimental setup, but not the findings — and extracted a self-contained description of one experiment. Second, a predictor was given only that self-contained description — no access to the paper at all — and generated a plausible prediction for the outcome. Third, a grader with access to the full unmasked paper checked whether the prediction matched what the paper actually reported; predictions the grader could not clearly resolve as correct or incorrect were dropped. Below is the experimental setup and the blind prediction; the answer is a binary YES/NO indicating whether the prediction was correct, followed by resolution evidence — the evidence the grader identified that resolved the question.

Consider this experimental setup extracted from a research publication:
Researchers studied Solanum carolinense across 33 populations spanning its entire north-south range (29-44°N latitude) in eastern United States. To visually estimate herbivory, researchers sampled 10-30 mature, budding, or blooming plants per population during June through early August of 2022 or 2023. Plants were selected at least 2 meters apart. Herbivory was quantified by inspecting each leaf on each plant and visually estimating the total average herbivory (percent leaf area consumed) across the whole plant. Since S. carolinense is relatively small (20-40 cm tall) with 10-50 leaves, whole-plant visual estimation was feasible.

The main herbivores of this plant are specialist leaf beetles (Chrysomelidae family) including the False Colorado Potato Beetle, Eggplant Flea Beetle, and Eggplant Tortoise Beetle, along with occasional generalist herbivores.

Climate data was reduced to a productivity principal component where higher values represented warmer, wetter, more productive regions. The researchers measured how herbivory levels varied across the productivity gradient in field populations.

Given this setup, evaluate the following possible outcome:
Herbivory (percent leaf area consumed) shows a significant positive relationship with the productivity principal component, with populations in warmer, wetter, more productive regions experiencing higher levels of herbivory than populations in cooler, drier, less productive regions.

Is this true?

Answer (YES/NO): NO